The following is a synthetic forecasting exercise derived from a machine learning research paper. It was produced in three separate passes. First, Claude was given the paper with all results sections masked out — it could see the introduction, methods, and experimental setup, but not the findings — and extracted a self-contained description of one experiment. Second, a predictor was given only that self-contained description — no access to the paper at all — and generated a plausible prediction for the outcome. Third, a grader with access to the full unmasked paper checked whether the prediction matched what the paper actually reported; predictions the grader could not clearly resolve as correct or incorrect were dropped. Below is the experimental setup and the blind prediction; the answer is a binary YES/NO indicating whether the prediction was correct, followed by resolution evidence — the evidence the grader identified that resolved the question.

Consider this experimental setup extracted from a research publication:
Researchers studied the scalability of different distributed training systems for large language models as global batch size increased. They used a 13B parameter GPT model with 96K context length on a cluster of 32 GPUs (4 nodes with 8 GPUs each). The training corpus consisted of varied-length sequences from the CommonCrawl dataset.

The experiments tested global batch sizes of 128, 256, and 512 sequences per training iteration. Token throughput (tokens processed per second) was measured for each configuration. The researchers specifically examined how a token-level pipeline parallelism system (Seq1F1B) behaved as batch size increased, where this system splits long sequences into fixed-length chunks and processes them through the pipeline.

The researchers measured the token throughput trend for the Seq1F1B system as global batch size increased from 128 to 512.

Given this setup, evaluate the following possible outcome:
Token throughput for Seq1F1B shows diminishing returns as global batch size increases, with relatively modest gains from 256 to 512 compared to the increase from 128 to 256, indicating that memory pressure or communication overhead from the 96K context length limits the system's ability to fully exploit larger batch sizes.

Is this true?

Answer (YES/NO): NO